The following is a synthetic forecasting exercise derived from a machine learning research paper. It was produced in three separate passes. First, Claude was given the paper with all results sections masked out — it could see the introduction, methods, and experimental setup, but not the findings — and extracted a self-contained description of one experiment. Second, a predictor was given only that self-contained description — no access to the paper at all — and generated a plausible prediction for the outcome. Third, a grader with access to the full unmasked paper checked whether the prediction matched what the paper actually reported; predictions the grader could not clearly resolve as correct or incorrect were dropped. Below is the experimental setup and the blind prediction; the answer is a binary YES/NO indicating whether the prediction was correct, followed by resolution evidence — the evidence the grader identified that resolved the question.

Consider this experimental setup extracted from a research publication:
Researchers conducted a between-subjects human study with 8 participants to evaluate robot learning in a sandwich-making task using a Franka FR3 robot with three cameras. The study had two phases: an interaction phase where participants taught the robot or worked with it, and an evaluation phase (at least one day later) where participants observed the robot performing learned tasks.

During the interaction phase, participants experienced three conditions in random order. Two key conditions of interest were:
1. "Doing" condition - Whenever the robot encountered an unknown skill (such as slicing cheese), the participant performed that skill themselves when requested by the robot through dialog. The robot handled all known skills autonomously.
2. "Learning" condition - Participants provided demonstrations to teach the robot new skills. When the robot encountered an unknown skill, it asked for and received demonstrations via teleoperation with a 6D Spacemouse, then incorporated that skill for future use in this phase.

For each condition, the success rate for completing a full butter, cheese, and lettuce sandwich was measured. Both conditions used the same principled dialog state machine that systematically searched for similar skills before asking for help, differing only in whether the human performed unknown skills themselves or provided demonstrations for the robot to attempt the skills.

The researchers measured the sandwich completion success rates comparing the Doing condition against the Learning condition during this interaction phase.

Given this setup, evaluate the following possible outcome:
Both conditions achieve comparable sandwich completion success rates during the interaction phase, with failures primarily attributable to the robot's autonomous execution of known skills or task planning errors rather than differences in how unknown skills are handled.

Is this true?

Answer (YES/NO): NO